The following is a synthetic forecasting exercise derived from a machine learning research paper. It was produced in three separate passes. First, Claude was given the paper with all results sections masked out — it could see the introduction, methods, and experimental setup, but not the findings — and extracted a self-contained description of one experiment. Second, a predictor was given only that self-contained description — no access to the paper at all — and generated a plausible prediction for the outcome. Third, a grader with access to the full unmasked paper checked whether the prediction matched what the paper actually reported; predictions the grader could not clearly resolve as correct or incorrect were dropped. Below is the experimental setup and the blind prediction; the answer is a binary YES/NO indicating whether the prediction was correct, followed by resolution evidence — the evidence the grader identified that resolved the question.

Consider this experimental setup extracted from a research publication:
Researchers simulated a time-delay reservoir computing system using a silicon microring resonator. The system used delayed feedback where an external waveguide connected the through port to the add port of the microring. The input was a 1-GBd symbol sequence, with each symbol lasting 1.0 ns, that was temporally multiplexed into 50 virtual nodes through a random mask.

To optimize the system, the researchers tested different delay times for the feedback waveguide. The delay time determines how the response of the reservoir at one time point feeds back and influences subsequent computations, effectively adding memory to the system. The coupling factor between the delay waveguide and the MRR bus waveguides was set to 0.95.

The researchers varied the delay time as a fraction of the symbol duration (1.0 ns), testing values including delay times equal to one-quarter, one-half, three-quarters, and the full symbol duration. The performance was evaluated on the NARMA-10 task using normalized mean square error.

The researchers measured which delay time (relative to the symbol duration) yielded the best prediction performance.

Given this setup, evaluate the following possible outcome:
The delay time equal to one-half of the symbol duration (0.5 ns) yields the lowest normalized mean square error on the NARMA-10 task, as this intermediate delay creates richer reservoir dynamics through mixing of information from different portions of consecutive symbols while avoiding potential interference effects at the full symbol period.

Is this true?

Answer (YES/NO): YES